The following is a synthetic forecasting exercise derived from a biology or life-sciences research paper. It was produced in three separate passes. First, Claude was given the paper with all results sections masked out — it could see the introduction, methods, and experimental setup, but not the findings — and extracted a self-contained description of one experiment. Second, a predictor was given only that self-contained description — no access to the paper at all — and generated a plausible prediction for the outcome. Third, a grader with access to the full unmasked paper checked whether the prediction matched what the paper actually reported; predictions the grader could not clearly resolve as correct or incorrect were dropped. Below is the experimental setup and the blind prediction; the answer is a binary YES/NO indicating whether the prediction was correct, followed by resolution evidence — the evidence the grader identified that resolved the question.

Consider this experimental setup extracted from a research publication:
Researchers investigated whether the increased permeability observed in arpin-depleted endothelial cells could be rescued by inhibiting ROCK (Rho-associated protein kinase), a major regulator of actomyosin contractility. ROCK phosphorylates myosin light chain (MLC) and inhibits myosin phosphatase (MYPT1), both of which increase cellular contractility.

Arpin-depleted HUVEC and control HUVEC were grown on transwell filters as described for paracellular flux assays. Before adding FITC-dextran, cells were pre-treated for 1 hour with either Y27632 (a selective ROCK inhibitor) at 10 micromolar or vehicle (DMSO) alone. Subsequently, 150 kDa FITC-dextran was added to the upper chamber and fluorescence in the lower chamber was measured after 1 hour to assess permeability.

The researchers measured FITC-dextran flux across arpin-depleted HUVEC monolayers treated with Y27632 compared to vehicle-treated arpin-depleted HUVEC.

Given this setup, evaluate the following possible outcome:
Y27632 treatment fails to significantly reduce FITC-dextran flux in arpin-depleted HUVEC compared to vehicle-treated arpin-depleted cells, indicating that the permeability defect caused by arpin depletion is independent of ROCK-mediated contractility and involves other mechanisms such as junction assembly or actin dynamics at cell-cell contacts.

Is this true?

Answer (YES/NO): NO